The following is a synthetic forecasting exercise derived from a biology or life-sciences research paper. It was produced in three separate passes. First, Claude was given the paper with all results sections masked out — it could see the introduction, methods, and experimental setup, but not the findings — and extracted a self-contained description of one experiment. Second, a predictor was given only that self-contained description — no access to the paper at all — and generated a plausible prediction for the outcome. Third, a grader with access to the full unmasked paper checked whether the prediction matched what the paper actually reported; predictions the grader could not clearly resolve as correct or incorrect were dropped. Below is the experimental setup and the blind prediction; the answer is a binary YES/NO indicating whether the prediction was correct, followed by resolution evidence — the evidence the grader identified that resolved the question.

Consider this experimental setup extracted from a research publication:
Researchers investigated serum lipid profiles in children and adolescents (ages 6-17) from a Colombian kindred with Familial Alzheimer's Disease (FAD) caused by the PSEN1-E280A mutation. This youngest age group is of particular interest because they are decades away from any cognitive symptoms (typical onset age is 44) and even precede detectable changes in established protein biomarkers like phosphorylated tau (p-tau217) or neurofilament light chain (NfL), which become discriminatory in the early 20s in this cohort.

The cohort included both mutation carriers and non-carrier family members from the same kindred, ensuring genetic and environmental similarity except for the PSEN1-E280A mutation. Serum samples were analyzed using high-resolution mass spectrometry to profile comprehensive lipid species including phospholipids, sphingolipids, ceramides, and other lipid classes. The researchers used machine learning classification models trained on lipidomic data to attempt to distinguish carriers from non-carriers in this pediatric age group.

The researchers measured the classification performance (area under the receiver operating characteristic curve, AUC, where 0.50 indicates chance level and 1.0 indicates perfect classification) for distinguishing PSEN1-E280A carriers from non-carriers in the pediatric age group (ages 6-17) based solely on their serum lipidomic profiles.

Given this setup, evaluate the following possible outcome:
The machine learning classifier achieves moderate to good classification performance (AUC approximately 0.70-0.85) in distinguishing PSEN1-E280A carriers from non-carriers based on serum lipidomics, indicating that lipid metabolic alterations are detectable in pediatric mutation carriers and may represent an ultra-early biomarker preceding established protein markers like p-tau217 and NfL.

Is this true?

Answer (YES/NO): NO